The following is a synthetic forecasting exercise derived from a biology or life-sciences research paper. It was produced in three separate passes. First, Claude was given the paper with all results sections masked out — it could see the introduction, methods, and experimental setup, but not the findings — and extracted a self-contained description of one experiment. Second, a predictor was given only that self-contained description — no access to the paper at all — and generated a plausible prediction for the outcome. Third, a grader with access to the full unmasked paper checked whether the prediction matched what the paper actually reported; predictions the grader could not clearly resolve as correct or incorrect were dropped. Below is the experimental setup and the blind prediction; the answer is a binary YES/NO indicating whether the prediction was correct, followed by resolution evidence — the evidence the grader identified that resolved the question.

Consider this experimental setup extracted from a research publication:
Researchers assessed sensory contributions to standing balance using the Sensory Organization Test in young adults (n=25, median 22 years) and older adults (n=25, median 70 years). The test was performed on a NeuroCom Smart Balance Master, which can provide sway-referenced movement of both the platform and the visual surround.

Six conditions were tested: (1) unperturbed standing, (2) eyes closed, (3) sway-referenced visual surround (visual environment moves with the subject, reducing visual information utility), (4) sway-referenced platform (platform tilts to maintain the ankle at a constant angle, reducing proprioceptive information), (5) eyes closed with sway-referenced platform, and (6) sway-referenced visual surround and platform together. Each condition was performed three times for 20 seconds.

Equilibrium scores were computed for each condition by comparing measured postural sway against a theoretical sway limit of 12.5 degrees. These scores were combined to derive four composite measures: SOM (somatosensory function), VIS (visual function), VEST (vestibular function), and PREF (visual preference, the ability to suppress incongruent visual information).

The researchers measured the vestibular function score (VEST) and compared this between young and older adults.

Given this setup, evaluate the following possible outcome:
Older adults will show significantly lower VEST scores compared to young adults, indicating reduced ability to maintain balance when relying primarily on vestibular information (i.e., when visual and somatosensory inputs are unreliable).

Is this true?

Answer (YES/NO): YES